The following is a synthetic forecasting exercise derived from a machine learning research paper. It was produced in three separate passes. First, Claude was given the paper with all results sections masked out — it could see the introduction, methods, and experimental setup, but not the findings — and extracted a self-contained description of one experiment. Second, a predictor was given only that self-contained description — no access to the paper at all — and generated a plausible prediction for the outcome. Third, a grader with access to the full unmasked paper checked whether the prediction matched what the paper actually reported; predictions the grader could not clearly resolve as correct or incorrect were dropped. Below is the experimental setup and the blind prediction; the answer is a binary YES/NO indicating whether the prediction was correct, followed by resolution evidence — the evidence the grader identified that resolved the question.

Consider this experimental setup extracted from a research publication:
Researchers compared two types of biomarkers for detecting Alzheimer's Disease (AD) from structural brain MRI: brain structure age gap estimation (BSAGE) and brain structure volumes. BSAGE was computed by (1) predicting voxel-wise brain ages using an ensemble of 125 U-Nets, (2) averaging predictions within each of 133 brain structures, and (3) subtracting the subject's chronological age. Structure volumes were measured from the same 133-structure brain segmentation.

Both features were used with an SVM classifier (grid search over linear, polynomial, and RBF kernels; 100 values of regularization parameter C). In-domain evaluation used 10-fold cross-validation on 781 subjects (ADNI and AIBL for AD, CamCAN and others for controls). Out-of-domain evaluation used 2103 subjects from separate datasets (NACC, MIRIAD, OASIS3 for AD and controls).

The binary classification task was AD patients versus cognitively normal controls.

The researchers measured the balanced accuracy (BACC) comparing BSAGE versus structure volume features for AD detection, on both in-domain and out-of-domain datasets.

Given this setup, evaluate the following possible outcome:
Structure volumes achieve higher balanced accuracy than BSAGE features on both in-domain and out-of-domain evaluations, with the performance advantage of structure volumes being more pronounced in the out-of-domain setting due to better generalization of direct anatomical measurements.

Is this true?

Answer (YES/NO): YES